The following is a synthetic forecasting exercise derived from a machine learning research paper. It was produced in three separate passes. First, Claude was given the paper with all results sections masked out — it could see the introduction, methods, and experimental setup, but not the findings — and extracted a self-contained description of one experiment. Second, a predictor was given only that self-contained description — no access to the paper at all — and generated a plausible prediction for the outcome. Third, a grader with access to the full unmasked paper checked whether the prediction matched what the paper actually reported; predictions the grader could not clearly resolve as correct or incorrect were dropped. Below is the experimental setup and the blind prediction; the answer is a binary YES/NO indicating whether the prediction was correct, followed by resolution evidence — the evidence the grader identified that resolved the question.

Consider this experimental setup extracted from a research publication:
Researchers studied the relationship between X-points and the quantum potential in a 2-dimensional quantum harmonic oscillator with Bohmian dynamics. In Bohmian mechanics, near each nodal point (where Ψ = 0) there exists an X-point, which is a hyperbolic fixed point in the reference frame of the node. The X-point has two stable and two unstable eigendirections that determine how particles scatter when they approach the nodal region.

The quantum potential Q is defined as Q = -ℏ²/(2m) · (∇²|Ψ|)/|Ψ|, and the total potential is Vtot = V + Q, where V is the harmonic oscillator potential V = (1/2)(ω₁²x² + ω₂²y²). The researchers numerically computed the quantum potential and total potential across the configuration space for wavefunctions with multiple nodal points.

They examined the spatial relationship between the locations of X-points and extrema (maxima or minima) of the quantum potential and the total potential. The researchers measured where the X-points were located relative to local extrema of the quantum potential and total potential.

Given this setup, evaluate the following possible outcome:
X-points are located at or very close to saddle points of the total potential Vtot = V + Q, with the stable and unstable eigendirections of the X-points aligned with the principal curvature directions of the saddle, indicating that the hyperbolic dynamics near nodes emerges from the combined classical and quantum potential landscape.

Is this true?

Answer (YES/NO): NO